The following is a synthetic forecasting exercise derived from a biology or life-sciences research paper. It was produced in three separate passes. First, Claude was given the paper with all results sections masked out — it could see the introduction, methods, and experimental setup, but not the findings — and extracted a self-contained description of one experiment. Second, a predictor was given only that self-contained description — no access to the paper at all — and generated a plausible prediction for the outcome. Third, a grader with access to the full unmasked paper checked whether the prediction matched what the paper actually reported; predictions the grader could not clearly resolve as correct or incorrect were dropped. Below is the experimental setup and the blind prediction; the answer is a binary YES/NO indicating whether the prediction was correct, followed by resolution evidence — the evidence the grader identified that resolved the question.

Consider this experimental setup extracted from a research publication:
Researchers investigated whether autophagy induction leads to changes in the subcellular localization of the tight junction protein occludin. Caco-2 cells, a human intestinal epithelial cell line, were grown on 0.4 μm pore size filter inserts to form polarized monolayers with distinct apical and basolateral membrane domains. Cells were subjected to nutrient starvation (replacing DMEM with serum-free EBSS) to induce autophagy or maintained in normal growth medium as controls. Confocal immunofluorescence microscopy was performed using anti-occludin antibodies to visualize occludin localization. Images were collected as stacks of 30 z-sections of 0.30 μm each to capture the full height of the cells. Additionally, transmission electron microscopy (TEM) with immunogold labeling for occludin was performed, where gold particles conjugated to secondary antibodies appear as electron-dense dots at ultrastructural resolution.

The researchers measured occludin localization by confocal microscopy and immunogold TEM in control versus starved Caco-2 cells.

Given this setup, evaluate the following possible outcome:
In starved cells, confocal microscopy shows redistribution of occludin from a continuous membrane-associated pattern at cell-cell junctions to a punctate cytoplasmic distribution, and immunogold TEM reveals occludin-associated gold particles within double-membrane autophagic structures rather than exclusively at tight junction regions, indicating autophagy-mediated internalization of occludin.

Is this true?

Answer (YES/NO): NO